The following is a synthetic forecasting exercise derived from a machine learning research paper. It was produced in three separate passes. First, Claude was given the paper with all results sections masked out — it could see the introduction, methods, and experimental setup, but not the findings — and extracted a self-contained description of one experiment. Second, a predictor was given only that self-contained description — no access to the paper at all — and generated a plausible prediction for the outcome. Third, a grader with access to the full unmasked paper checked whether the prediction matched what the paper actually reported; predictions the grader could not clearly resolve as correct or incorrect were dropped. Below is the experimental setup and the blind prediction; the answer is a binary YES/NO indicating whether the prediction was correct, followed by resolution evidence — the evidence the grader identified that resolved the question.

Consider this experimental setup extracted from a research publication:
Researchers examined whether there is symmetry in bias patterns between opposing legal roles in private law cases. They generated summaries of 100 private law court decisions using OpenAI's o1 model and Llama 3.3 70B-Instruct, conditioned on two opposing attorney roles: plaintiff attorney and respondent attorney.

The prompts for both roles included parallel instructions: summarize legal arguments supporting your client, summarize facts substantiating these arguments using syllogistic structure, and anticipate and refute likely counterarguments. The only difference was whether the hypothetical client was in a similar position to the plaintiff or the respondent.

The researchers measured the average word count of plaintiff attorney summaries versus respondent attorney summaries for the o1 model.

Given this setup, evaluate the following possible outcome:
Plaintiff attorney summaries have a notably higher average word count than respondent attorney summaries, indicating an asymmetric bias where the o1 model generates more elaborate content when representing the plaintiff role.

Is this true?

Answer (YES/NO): NO